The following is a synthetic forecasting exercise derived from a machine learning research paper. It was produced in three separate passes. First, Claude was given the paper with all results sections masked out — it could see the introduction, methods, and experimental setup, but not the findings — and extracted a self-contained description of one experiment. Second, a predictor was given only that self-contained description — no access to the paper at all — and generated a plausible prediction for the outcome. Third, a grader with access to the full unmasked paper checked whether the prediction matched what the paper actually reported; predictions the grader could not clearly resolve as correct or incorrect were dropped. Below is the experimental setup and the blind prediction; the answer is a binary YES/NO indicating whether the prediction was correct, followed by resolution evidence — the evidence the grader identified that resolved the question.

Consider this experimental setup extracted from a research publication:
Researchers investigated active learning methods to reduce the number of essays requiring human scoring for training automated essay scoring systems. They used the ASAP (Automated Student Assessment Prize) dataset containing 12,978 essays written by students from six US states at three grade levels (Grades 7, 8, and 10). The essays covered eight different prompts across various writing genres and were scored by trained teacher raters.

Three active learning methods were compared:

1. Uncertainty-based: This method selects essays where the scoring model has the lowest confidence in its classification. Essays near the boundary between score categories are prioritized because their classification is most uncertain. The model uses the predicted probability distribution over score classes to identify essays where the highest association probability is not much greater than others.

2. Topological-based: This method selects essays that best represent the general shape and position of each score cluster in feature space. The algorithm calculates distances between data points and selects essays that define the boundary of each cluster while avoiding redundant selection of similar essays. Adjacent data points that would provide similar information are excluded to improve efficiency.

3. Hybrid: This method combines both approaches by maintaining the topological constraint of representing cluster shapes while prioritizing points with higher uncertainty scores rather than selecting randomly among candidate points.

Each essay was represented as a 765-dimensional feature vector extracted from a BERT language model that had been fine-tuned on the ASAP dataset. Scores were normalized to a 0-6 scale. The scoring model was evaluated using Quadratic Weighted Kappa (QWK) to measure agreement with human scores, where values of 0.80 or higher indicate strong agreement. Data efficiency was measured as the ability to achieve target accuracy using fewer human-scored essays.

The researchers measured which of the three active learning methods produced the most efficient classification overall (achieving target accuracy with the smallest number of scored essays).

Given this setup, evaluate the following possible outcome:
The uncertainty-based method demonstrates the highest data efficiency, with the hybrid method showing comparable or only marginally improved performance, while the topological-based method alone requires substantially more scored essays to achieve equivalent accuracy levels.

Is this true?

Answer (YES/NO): NO